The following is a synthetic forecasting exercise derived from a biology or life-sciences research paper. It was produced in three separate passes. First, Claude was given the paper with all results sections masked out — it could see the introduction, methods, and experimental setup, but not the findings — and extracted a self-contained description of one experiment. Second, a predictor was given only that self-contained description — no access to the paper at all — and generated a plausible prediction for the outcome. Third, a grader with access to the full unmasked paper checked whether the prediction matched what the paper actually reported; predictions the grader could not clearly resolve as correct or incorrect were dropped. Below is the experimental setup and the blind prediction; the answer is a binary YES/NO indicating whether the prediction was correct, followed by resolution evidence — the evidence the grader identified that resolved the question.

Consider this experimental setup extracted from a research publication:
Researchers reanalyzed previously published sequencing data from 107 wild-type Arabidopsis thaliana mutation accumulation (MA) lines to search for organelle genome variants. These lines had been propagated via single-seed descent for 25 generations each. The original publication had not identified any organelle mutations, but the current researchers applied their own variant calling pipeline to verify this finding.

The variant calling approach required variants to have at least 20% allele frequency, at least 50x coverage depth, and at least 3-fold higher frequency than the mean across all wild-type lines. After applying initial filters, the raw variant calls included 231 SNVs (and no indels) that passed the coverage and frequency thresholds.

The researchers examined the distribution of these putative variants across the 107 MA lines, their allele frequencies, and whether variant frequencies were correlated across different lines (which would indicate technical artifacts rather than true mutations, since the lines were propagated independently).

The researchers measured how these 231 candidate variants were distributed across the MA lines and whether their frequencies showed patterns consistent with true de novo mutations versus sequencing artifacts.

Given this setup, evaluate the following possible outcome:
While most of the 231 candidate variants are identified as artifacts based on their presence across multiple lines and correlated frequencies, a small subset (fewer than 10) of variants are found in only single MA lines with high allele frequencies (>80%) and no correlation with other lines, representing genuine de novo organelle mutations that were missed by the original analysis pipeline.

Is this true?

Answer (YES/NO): NO